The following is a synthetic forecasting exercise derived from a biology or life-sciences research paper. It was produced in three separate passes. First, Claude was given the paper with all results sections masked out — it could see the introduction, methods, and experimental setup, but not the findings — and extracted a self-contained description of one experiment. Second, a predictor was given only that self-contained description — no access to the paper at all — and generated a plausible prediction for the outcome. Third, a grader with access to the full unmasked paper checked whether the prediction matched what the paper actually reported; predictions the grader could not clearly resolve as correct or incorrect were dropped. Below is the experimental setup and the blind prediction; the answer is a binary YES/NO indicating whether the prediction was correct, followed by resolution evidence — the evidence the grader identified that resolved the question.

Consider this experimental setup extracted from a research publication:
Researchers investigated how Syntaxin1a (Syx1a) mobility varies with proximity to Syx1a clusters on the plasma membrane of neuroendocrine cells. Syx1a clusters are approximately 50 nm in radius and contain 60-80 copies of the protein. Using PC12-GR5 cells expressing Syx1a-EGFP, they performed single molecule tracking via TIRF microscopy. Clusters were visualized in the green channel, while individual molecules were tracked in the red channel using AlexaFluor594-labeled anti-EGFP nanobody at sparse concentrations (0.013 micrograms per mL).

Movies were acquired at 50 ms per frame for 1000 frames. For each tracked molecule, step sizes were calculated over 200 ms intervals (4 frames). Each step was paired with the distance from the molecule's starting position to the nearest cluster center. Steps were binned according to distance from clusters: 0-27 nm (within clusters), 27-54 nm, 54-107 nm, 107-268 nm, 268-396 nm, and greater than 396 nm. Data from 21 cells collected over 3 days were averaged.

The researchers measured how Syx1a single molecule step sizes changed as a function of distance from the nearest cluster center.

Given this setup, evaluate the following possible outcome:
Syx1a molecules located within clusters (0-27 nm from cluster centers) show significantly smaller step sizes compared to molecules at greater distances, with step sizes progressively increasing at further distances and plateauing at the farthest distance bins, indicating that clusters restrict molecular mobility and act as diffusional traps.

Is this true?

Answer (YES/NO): NO